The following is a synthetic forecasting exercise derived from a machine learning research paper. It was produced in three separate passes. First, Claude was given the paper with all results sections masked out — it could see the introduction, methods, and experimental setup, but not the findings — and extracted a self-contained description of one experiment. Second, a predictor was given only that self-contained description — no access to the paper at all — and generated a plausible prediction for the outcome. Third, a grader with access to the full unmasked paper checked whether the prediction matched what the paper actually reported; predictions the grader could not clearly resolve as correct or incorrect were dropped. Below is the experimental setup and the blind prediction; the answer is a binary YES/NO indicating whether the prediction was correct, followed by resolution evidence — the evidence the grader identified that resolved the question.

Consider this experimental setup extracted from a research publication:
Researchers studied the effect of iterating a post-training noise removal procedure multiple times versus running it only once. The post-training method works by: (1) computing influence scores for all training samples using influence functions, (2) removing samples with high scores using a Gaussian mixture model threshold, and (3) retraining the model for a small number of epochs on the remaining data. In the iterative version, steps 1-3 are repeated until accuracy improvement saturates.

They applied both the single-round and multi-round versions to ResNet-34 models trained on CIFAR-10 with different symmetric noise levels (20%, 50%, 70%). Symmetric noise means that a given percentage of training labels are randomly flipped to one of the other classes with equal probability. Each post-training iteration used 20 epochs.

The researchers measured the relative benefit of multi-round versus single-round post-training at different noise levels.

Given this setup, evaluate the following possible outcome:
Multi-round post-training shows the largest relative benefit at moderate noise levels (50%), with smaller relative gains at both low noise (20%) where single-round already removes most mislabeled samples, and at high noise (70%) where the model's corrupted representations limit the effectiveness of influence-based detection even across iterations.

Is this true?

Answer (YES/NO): NO